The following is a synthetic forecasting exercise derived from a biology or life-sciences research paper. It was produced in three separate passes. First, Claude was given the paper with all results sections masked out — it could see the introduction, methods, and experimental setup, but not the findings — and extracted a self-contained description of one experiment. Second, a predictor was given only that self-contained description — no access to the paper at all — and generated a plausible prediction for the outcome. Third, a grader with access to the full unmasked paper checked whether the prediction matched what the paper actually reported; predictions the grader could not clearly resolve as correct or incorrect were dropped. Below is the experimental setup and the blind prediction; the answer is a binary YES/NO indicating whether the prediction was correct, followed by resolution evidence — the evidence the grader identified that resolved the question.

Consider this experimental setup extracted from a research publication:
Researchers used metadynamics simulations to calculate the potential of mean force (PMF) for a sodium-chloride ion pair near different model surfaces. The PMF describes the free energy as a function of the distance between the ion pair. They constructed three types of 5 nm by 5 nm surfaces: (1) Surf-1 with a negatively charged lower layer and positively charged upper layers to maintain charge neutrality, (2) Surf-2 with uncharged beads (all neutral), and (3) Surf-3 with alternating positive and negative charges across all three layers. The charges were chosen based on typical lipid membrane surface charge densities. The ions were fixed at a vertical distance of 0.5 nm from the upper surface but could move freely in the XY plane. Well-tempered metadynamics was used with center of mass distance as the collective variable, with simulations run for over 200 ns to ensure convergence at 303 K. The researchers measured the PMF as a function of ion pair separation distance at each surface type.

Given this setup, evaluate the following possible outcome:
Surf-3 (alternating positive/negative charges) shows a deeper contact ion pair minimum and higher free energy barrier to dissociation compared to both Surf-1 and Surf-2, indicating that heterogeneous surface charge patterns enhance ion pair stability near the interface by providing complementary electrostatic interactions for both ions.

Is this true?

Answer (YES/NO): NO